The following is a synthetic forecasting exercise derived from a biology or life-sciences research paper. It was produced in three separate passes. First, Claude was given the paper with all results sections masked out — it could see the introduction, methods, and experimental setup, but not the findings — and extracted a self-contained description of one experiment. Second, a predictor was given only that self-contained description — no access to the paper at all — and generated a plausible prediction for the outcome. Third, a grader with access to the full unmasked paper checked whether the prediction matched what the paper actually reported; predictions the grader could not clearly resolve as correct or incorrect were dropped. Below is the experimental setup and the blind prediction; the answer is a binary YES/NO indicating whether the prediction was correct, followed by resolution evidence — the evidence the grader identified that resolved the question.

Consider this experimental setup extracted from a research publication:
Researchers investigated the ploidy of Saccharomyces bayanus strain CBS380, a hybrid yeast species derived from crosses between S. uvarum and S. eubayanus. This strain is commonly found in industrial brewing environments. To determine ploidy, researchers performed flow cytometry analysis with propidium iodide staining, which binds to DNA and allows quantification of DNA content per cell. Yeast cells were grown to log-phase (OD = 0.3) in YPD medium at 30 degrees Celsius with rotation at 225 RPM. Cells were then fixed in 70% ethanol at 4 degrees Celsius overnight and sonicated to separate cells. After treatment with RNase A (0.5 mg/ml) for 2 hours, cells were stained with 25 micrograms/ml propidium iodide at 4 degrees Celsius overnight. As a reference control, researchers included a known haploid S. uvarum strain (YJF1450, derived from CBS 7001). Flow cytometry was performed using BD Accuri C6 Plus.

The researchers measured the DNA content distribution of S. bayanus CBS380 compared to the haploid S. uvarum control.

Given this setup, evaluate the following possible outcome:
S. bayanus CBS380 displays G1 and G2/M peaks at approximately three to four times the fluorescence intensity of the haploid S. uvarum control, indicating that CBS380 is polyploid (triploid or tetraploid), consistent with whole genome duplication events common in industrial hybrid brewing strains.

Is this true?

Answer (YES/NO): NO